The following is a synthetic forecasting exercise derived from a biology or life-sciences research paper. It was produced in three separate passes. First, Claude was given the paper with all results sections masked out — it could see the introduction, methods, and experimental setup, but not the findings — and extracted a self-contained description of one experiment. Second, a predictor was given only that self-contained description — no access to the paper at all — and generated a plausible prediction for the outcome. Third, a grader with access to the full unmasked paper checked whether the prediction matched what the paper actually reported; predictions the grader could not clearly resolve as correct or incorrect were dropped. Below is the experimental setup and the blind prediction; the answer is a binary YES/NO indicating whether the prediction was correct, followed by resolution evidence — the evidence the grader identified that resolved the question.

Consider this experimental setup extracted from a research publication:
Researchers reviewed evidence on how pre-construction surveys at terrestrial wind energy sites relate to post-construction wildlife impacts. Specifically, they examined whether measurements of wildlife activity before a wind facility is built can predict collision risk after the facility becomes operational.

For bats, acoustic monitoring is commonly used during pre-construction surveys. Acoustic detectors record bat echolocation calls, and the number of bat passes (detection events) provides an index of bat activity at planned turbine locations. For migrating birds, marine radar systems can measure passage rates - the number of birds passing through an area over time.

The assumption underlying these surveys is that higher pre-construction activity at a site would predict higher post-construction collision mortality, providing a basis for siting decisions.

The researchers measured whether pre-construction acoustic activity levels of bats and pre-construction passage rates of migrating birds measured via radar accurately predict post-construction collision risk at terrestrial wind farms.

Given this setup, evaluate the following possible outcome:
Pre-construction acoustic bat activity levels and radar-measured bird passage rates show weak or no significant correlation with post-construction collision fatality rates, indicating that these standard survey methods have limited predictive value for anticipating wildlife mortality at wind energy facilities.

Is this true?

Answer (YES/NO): YES